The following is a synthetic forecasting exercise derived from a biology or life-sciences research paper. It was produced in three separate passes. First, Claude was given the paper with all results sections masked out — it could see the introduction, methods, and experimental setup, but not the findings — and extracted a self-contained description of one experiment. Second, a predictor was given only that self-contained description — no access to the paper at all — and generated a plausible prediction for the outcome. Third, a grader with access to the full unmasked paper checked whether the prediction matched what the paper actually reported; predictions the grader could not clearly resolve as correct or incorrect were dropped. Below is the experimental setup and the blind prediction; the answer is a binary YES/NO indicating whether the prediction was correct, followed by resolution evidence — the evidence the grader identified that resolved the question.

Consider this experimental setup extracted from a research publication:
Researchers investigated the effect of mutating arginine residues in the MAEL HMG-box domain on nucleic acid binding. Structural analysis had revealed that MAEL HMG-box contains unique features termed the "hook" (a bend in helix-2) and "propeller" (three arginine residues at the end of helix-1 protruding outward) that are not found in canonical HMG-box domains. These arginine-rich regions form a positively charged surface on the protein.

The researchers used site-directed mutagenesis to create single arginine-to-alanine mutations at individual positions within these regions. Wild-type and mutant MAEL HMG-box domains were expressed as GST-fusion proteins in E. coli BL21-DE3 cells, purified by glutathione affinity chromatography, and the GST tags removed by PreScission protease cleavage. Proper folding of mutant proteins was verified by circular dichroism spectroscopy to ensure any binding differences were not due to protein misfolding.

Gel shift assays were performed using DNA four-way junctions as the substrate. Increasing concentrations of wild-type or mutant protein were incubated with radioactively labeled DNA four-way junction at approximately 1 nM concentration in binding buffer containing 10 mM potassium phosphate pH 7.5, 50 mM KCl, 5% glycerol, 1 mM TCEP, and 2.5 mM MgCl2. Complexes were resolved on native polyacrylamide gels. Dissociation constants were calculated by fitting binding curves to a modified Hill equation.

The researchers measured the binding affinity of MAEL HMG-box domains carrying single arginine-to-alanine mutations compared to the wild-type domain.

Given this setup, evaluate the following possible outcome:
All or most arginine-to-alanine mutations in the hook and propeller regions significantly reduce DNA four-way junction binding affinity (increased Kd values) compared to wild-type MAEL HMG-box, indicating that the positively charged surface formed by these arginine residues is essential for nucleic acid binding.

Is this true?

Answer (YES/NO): YES